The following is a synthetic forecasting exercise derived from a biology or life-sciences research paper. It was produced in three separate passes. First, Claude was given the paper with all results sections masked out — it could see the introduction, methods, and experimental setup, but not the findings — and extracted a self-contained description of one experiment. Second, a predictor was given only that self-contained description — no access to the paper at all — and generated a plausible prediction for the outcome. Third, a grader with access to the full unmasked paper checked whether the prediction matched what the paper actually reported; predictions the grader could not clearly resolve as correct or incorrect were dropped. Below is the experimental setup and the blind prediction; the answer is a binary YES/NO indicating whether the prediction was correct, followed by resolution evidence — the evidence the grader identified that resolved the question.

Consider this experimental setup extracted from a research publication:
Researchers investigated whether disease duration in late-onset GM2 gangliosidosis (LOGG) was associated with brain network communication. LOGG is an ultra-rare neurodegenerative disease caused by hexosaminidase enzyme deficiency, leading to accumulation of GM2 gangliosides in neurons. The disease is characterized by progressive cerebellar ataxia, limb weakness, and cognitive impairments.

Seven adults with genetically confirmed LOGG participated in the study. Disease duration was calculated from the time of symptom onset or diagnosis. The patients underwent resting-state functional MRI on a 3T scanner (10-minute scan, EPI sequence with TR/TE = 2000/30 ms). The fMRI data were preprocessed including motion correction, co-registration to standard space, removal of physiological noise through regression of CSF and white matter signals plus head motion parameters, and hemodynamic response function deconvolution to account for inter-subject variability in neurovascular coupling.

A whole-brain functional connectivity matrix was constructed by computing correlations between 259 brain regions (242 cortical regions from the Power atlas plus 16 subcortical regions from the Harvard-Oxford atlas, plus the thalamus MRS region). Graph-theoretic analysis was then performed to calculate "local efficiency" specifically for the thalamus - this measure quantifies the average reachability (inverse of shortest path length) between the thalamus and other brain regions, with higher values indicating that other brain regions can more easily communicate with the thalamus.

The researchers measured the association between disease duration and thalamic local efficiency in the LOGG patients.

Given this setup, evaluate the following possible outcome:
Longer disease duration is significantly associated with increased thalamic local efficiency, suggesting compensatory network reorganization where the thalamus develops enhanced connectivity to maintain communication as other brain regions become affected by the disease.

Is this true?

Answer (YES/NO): NO